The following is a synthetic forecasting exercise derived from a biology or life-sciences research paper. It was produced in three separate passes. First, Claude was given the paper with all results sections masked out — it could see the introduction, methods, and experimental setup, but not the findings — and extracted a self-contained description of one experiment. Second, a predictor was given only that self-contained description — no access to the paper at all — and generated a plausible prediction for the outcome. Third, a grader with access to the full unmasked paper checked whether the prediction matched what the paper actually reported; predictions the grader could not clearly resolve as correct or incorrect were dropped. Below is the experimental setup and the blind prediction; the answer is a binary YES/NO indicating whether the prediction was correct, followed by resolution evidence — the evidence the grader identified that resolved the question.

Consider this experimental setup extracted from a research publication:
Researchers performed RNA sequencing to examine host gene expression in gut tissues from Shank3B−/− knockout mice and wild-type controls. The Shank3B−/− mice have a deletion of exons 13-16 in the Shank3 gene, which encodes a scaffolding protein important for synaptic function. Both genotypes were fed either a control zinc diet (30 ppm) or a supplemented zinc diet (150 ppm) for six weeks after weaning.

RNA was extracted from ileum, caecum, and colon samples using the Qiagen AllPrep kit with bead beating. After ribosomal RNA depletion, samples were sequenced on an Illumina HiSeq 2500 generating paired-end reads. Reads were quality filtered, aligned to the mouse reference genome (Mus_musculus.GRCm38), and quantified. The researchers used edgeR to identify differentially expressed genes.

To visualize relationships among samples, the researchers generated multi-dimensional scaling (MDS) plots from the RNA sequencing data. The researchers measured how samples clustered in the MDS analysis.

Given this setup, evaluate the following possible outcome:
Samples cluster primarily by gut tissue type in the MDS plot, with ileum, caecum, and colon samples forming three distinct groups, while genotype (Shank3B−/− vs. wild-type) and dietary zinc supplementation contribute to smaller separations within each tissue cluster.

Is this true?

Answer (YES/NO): NO